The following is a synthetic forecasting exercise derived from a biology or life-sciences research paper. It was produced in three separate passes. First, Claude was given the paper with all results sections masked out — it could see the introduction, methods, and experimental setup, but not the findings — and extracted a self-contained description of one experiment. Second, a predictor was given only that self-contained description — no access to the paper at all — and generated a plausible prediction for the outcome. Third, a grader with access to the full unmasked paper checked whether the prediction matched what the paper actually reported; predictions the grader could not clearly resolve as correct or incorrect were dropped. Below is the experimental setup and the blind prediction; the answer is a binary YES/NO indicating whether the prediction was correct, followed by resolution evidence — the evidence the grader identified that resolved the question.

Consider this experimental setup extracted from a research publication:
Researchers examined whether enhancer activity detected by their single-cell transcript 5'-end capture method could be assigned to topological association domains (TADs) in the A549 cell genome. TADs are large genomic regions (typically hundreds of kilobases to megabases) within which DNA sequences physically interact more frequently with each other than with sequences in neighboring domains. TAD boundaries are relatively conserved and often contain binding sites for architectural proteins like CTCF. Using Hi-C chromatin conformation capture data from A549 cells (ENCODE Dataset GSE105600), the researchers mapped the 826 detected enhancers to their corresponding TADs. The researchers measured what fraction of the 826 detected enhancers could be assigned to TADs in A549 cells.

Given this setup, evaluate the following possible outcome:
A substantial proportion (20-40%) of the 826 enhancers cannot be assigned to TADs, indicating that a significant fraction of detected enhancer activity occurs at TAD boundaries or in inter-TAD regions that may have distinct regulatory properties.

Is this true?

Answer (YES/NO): NO